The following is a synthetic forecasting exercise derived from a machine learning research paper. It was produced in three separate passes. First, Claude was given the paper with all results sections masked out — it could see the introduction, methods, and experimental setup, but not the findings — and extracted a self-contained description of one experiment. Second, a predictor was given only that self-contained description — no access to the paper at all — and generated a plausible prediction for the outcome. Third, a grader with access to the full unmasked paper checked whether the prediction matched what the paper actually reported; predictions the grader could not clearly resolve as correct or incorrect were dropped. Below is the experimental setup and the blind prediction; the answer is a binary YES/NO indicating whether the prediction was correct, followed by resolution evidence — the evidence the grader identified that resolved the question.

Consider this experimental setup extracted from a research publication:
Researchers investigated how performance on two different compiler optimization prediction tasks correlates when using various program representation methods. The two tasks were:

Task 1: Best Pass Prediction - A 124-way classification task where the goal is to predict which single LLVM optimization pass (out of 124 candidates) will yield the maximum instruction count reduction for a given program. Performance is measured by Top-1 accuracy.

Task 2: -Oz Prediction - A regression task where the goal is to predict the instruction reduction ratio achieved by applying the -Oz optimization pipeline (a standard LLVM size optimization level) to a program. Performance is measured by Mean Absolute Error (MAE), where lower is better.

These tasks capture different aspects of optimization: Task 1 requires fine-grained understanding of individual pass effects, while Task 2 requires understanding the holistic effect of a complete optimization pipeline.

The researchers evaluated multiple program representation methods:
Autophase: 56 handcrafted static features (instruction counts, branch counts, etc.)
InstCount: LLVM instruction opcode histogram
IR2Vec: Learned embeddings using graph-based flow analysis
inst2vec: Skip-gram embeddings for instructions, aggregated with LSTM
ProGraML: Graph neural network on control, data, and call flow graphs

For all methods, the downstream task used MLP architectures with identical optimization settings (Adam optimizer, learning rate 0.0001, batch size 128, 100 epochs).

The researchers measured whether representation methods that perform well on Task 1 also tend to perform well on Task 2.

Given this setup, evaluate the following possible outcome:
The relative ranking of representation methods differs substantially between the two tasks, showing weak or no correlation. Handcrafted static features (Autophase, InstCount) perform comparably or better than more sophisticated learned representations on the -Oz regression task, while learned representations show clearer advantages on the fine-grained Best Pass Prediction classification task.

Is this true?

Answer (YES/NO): NO